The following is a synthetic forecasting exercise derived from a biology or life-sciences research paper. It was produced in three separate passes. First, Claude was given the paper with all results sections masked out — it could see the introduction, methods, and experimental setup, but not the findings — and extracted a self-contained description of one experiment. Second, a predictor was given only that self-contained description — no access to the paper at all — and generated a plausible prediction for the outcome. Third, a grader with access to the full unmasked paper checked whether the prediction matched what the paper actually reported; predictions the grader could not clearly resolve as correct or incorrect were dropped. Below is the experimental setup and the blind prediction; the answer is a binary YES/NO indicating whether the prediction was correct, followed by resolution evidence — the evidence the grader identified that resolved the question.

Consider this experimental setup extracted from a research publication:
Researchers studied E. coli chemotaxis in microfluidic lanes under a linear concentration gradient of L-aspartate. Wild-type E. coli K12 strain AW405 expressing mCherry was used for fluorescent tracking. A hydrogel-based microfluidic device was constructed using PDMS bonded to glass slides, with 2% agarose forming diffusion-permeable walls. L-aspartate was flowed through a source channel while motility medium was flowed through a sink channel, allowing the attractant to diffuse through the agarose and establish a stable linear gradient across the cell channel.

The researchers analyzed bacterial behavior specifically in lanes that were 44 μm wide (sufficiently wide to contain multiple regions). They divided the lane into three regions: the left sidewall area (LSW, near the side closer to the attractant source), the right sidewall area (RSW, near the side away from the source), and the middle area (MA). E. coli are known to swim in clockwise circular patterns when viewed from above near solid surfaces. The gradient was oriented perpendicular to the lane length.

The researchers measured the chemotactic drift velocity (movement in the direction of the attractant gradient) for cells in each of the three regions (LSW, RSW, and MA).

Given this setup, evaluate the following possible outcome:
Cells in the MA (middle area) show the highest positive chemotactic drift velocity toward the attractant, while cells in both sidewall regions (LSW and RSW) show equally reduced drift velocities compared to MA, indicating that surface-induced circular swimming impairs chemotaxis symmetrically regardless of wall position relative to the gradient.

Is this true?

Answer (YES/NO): NO